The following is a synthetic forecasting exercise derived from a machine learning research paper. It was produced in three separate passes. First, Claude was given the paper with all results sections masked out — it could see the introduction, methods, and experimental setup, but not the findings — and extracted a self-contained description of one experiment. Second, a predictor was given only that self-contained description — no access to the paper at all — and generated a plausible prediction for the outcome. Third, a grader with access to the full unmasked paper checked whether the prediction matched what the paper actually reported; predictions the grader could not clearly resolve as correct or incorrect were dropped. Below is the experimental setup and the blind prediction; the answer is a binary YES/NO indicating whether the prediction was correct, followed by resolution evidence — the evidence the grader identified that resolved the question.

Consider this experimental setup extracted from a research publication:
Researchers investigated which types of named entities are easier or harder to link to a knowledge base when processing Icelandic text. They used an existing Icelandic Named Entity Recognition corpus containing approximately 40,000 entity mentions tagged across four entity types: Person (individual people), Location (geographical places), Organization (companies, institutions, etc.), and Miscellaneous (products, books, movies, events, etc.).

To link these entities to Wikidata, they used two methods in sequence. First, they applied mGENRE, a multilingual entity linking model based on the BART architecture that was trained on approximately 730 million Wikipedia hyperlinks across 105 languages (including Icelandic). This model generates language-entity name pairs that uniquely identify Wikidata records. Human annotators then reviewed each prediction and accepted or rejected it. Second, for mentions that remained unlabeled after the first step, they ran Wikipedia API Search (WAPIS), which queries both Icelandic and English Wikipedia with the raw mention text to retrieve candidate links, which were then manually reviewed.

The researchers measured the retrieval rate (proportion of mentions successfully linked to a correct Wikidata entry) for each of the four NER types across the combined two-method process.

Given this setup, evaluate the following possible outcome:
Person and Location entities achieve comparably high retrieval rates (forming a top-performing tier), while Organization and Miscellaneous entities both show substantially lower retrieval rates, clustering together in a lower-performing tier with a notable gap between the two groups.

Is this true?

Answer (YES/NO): NO